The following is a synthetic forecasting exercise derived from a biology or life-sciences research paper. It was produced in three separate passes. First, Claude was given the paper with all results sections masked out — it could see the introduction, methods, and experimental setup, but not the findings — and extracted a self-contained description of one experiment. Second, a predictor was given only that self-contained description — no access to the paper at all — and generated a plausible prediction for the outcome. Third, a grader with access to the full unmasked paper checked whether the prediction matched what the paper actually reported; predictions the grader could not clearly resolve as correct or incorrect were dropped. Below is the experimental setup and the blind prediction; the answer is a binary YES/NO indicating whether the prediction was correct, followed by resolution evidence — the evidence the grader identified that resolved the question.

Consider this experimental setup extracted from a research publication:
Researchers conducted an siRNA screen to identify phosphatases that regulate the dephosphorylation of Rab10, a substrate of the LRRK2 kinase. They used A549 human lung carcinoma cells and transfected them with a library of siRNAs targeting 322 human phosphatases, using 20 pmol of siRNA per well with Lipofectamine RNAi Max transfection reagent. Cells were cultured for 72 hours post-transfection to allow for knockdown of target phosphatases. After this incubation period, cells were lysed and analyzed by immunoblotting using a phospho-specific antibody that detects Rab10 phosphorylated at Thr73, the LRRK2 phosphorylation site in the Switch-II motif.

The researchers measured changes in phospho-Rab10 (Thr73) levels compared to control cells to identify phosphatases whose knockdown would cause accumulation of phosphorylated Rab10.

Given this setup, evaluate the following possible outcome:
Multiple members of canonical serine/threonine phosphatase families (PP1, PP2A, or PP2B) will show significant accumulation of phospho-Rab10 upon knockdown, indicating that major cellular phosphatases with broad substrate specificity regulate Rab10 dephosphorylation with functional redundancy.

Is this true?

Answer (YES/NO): NO